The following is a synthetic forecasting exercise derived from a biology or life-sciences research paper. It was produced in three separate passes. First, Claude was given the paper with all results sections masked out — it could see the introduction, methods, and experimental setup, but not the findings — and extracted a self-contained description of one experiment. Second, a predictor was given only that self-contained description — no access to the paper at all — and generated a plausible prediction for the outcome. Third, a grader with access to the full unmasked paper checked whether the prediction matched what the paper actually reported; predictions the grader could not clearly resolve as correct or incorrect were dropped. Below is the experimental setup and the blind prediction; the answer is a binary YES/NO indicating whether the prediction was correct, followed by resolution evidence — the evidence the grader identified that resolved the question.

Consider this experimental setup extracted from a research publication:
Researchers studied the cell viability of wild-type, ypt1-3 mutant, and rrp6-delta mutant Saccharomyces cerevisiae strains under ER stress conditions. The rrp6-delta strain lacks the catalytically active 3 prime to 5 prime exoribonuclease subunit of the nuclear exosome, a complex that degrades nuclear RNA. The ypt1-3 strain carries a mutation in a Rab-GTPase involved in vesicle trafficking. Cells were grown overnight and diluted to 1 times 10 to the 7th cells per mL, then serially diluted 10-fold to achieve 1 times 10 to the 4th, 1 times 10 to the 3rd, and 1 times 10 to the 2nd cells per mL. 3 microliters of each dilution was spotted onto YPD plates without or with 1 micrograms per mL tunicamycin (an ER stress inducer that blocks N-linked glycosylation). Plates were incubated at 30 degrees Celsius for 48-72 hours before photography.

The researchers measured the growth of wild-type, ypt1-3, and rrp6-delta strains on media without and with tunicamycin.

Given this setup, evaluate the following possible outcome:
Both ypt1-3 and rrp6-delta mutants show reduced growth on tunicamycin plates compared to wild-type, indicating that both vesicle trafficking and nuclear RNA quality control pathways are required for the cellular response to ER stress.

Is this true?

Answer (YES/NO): NO